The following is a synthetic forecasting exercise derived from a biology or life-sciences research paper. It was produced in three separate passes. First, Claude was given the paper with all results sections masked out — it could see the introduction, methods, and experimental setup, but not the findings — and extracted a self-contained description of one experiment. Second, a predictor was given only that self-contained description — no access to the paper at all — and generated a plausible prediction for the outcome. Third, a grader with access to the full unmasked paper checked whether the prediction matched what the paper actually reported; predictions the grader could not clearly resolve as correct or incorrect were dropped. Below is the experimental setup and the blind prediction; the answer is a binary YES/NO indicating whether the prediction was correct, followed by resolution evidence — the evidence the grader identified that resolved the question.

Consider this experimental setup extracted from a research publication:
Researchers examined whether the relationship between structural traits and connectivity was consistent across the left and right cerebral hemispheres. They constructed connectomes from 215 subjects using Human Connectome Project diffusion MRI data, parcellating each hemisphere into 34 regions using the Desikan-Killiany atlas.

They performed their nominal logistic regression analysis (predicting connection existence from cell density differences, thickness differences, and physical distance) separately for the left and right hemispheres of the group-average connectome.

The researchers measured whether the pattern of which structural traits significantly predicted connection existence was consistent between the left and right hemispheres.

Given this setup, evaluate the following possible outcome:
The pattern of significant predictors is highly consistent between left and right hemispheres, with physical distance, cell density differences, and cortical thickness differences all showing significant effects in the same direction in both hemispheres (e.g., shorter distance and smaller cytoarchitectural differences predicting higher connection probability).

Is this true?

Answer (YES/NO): NO